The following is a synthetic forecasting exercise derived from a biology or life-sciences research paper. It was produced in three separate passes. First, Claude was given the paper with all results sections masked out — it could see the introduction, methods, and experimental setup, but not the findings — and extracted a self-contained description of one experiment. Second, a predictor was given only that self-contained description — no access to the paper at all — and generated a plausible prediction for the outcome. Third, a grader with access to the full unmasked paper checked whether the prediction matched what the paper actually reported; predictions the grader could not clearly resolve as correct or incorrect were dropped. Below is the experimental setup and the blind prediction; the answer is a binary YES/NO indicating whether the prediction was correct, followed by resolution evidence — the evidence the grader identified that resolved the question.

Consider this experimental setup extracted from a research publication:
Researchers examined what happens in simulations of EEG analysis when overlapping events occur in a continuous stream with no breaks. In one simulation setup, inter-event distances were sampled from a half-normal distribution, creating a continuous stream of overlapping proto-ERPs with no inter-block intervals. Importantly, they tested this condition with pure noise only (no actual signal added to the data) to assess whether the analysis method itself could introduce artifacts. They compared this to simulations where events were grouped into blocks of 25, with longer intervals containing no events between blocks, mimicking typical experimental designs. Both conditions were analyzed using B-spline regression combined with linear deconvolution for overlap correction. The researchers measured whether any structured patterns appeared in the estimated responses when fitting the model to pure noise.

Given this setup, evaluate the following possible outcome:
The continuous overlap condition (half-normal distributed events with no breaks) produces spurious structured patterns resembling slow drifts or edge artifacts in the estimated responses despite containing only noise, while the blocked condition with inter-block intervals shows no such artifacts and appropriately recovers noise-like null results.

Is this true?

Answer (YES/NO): YES